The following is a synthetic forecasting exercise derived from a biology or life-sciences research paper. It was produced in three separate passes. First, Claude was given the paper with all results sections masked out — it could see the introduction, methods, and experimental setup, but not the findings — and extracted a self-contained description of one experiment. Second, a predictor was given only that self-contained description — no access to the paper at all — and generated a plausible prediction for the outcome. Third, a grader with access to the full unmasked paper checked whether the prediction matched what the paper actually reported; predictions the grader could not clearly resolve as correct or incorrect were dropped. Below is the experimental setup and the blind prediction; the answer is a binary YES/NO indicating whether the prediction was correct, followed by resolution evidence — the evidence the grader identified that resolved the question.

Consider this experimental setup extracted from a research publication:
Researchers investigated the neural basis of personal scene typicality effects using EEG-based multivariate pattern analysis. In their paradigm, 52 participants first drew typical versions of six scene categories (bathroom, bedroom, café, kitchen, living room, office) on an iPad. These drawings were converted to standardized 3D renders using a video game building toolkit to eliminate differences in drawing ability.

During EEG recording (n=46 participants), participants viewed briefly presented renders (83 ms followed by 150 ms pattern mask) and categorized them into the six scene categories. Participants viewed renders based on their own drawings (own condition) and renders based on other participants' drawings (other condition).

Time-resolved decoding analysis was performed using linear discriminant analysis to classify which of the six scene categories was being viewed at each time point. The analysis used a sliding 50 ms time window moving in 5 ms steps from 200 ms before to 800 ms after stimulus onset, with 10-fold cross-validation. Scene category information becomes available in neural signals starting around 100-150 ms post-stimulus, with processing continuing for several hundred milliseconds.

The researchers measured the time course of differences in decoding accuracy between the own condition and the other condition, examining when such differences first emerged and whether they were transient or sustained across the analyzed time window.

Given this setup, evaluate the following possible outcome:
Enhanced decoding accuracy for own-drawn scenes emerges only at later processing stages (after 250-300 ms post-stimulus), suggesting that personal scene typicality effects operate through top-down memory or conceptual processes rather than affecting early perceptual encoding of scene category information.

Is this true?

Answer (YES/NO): NO